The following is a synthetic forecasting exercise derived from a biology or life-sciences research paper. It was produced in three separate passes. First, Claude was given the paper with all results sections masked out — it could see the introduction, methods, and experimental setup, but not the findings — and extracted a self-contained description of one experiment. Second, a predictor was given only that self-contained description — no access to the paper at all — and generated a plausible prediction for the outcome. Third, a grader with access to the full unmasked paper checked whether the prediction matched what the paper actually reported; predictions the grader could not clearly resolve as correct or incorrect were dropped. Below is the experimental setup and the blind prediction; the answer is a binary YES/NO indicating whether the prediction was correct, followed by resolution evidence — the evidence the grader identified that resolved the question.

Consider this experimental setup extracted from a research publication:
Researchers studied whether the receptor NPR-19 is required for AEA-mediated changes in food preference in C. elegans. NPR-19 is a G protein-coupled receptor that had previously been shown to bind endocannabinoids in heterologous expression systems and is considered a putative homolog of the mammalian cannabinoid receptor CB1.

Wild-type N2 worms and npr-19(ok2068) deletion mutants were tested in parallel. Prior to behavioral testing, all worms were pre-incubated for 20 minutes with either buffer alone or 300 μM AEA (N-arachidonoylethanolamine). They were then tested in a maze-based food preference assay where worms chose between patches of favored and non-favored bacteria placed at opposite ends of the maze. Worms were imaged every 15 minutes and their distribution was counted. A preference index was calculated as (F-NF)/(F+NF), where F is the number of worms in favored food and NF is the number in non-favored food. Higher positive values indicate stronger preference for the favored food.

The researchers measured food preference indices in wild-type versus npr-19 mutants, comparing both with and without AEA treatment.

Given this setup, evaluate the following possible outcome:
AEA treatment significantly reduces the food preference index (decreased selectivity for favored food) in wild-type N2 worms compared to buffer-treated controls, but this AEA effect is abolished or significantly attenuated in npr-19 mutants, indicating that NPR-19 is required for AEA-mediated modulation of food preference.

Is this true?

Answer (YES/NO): NO